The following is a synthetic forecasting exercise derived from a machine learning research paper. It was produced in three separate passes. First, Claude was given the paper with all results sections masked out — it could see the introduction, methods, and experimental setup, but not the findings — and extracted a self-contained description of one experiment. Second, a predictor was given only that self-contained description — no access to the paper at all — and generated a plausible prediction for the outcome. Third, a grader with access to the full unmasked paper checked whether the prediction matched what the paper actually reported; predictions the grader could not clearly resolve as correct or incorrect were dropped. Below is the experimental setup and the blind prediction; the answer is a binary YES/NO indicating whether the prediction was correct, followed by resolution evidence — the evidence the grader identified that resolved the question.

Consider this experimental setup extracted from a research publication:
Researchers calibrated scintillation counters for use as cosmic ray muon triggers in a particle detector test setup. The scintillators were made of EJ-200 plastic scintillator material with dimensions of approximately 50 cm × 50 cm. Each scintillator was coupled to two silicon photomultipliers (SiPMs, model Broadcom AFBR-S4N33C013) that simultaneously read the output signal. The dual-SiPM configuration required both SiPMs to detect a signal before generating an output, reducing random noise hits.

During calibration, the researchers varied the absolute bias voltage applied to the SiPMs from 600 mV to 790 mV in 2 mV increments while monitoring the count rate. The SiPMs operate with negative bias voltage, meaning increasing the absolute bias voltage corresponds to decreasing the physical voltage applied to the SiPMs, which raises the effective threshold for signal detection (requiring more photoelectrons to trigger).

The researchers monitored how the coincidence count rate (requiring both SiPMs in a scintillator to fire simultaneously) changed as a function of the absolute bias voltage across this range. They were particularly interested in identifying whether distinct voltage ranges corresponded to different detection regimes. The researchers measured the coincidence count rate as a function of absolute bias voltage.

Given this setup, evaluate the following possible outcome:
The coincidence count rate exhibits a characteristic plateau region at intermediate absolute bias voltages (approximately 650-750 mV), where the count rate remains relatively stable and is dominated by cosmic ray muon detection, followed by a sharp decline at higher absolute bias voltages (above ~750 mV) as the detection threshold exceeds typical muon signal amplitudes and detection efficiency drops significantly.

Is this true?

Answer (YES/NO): NO